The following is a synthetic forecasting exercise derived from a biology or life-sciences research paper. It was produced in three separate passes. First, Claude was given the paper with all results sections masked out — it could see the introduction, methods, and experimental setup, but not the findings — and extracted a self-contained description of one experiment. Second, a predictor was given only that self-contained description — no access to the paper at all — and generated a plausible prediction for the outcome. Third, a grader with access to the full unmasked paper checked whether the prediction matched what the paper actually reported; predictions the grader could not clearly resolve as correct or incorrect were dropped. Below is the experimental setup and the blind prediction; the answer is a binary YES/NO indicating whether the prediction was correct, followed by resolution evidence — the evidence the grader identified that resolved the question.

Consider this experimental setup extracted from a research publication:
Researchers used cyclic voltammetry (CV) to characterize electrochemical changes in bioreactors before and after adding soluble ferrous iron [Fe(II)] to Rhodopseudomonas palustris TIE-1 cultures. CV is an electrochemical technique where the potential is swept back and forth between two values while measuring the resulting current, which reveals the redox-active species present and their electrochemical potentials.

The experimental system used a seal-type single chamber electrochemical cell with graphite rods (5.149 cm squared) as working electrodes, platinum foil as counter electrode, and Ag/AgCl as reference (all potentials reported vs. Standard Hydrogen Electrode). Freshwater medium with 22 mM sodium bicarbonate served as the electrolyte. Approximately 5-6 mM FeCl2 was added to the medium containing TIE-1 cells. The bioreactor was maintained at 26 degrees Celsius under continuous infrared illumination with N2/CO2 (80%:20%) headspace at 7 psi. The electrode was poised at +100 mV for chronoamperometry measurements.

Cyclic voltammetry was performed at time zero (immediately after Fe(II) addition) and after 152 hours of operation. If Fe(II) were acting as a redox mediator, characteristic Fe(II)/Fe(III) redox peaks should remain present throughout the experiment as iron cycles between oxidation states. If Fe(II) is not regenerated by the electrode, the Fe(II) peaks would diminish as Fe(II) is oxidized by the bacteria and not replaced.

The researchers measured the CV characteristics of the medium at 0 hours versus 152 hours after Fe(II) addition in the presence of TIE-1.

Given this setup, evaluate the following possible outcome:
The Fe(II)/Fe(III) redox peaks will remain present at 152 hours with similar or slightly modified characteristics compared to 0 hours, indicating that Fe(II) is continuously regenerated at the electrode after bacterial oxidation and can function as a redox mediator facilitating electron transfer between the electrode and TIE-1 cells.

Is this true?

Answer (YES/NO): NO